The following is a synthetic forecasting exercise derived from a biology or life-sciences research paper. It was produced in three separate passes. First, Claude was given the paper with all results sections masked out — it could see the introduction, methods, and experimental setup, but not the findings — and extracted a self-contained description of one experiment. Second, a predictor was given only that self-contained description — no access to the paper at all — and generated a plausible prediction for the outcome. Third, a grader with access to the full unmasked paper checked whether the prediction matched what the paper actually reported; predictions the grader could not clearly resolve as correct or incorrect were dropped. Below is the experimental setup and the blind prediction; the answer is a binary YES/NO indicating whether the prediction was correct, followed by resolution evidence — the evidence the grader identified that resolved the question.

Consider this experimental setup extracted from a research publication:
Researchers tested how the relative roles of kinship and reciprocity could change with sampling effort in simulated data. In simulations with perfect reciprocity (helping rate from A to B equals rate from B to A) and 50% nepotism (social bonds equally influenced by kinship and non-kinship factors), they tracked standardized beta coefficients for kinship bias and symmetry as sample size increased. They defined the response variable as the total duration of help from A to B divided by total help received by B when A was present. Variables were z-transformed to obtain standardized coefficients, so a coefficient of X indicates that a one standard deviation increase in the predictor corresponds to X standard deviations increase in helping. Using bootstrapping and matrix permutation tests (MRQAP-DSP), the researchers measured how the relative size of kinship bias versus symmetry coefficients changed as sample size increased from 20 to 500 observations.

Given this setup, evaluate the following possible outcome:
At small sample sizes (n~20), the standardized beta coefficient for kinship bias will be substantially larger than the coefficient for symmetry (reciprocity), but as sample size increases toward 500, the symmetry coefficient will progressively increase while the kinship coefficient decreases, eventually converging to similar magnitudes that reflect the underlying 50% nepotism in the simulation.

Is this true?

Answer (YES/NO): NO